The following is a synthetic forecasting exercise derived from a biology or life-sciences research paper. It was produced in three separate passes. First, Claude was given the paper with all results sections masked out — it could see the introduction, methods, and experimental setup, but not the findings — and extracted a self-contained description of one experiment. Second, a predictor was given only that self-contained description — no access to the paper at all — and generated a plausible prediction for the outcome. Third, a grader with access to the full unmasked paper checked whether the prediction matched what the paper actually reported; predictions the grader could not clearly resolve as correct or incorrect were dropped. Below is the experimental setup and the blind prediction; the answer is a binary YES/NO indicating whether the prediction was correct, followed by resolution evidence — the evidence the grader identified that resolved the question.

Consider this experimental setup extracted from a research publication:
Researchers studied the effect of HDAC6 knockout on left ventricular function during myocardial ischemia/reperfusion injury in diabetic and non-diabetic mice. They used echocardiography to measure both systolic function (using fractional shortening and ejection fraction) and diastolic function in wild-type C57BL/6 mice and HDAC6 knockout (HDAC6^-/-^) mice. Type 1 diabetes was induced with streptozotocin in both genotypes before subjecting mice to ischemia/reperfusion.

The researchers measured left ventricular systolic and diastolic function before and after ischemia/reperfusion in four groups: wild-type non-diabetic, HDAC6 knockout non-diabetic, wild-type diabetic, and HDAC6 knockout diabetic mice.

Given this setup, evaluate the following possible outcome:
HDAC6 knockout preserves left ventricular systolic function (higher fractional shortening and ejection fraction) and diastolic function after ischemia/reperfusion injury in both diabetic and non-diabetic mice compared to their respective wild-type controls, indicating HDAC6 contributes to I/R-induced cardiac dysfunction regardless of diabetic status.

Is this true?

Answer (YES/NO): NO